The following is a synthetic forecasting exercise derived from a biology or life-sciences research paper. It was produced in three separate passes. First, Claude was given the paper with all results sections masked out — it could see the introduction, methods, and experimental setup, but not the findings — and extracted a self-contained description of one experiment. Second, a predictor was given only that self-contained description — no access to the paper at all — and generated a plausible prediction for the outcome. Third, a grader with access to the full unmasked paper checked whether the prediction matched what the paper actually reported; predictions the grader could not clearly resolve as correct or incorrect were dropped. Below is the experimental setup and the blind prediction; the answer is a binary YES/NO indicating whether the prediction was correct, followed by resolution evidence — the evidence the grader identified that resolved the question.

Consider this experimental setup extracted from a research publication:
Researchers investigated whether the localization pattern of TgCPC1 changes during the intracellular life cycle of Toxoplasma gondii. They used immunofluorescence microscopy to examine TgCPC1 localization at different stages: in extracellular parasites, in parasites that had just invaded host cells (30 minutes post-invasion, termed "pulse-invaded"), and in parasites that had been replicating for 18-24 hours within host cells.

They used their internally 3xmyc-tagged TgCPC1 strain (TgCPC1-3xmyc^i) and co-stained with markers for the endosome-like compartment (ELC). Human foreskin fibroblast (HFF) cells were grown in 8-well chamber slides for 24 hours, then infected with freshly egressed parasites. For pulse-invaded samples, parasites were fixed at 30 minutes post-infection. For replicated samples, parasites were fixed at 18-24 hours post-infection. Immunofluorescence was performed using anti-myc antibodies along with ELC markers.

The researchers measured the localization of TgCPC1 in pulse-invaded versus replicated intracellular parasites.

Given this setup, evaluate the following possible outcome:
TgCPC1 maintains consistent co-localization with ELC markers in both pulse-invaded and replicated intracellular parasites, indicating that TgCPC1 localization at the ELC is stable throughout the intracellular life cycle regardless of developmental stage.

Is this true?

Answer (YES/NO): YES